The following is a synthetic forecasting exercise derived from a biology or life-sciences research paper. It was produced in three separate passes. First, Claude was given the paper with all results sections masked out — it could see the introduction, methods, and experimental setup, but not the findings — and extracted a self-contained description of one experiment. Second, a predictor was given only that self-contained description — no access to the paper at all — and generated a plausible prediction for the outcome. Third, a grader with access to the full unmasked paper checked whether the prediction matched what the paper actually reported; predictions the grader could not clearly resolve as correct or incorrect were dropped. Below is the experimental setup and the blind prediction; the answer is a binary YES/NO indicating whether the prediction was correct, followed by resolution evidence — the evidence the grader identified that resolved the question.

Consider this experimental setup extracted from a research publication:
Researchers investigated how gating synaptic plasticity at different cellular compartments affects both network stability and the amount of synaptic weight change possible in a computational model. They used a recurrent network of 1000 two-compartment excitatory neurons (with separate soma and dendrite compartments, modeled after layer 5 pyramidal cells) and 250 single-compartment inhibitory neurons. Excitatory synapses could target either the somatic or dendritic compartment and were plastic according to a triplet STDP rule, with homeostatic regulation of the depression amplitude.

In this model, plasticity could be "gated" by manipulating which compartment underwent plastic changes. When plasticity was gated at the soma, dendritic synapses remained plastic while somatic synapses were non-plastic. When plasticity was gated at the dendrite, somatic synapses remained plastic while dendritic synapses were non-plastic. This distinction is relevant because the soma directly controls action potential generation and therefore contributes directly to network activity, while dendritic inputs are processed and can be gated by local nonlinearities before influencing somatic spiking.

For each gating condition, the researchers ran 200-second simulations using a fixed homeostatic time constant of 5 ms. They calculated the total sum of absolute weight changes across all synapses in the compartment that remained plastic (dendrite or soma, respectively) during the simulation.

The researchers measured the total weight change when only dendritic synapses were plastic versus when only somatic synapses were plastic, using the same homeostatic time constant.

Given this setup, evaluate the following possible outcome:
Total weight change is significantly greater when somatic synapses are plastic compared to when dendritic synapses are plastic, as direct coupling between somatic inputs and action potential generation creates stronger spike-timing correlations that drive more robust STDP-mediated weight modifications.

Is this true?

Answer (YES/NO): NO